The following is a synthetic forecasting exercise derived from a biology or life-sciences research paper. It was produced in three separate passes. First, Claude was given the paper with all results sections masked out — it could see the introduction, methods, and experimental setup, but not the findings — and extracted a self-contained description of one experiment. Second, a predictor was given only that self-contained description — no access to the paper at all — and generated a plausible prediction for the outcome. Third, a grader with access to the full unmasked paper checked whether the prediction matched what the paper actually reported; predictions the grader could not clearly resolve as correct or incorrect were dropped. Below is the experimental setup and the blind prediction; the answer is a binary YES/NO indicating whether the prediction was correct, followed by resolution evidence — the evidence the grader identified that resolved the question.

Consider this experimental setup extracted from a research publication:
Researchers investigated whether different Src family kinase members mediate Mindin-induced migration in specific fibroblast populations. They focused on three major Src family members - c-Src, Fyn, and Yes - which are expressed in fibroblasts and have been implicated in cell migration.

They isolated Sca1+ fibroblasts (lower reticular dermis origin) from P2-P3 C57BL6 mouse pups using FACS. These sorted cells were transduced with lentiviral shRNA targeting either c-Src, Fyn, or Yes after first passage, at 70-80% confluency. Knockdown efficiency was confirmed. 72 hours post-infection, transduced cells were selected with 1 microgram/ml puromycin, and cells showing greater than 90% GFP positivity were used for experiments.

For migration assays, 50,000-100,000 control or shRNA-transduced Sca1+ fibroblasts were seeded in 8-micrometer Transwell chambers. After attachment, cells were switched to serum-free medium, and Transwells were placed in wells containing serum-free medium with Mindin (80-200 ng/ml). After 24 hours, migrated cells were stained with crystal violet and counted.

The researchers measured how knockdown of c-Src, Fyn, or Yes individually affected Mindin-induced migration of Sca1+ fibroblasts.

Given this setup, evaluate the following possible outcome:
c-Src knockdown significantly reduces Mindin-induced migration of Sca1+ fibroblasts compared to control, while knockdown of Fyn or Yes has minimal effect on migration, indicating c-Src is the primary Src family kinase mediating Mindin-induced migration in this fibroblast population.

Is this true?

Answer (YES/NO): NO